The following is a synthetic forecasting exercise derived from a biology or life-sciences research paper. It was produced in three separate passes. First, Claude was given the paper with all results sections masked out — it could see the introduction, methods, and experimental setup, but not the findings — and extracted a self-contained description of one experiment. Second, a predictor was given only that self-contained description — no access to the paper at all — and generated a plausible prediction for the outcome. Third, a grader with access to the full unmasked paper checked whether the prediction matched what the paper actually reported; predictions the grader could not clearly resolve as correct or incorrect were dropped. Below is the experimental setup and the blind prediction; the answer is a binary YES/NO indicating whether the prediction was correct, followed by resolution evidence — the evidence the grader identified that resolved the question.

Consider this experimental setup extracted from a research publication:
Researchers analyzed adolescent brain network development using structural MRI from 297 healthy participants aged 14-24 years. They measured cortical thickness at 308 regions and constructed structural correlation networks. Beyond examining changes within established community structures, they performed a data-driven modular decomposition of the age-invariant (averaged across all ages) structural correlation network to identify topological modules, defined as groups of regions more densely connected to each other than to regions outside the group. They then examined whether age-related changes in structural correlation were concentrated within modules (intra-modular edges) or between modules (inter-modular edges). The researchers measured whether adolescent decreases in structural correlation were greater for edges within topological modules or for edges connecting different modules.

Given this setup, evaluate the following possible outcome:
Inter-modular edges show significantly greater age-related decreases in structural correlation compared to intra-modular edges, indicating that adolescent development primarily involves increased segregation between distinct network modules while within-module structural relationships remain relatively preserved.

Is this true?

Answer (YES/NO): NO